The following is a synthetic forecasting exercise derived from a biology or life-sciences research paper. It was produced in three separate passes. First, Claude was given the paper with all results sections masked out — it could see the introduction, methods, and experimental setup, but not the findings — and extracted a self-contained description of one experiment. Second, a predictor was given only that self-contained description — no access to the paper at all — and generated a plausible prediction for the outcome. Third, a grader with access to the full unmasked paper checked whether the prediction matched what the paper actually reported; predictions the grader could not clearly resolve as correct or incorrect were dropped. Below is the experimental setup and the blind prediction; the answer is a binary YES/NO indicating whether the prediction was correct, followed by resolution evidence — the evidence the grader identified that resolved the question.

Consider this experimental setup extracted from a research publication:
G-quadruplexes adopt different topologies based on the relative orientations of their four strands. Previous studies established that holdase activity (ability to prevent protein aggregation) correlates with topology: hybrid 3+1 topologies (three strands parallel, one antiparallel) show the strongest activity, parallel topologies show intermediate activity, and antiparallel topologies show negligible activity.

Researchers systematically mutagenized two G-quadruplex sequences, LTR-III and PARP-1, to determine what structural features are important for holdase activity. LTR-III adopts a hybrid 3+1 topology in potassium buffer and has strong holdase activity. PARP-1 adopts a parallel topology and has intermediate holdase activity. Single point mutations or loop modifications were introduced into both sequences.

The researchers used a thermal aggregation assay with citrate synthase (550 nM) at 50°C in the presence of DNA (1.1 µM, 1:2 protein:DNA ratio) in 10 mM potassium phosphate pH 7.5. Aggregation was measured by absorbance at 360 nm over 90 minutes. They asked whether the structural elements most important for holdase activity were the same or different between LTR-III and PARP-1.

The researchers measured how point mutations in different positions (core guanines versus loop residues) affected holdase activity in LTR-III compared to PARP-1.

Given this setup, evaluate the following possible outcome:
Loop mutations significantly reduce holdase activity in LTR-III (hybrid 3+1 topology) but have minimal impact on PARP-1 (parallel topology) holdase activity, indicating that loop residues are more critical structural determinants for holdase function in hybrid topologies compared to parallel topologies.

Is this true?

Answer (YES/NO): NO